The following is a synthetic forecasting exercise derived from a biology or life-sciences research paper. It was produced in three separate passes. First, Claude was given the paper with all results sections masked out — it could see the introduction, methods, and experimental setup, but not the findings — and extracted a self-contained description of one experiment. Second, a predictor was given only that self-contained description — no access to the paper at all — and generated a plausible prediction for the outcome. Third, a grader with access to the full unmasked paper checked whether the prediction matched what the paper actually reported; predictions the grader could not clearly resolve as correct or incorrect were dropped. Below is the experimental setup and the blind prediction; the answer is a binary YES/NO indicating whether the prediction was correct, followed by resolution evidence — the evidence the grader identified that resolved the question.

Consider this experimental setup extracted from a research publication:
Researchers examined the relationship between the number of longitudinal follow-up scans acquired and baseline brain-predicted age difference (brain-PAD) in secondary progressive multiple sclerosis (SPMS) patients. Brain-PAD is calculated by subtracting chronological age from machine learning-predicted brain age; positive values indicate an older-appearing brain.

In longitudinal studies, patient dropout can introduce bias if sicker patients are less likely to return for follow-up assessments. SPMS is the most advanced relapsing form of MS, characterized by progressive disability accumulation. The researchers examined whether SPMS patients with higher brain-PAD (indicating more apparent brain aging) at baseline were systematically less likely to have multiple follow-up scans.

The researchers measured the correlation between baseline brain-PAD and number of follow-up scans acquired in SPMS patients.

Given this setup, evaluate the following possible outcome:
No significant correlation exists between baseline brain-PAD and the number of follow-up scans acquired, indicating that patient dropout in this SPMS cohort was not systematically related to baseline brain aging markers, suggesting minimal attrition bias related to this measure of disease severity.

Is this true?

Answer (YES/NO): NO